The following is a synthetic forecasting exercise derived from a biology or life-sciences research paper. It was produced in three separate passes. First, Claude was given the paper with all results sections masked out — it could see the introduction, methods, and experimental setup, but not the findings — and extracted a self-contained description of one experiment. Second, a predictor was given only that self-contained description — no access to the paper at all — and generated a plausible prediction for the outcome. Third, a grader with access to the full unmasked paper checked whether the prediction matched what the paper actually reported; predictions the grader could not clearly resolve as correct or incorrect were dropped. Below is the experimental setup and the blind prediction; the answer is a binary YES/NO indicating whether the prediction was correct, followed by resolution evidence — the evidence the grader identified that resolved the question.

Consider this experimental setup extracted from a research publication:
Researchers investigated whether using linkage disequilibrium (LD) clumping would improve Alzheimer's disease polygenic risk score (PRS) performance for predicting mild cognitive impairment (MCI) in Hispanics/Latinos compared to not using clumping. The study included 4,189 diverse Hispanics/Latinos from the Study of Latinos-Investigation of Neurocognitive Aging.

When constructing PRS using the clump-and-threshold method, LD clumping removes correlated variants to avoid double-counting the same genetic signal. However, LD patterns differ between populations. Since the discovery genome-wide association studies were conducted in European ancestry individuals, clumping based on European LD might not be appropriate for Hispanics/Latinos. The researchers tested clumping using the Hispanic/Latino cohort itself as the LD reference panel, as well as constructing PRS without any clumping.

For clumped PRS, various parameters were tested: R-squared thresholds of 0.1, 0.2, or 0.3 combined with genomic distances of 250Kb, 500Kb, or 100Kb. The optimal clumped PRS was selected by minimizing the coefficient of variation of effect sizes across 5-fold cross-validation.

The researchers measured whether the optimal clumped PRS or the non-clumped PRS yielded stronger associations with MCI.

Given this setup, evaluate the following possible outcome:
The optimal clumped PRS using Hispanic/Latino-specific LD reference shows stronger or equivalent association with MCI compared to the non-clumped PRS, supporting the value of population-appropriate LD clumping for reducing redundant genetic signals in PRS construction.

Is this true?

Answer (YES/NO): NO